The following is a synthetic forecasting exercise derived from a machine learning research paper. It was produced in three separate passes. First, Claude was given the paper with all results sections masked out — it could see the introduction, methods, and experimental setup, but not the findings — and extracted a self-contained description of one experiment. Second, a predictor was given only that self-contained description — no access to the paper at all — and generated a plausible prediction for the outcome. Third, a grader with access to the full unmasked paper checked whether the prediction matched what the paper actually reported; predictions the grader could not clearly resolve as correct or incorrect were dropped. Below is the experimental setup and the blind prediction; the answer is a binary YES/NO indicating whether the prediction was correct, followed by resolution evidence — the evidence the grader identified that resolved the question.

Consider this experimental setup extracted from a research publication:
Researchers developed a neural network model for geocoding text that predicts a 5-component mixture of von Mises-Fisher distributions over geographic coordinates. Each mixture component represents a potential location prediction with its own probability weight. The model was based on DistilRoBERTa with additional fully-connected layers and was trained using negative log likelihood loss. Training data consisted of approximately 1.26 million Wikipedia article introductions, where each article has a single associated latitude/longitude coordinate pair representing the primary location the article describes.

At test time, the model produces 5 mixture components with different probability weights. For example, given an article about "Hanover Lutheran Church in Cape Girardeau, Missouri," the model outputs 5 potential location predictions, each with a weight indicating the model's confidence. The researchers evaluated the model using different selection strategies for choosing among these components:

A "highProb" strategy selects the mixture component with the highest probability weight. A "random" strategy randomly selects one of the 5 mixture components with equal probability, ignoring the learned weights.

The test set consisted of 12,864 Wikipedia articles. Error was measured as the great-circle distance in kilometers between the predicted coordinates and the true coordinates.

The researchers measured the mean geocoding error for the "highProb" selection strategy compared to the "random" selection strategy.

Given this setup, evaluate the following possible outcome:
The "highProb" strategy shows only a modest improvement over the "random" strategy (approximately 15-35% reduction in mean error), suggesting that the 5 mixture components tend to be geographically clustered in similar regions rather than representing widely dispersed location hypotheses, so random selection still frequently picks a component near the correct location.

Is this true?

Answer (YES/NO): NO